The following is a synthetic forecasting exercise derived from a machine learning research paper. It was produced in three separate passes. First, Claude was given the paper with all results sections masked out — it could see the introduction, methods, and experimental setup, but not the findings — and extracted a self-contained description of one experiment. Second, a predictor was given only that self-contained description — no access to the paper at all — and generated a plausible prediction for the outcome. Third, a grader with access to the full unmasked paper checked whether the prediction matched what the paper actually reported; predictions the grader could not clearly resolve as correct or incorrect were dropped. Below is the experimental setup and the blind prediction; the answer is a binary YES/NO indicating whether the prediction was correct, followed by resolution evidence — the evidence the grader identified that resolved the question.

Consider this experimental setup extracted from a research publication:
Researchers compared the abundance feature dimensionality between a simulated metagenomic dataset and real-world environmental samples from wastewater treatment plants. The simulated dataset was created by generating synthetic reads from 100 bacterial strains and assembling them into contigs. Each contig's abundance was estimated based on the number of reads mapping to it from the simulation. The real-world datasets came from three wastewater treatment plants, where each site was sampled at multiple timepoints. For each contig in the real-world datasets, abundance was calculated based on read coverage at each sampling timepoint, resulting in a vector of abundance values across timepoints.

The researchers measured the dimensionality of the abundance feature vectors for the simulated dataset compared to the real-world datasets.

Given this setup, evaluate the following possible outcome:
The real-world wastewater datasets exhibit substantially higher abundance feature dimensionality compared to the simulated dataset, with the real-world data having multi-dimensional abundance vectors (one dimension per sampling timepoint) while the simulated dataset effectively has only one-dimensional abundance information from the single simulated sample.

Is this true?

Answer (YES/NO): YES